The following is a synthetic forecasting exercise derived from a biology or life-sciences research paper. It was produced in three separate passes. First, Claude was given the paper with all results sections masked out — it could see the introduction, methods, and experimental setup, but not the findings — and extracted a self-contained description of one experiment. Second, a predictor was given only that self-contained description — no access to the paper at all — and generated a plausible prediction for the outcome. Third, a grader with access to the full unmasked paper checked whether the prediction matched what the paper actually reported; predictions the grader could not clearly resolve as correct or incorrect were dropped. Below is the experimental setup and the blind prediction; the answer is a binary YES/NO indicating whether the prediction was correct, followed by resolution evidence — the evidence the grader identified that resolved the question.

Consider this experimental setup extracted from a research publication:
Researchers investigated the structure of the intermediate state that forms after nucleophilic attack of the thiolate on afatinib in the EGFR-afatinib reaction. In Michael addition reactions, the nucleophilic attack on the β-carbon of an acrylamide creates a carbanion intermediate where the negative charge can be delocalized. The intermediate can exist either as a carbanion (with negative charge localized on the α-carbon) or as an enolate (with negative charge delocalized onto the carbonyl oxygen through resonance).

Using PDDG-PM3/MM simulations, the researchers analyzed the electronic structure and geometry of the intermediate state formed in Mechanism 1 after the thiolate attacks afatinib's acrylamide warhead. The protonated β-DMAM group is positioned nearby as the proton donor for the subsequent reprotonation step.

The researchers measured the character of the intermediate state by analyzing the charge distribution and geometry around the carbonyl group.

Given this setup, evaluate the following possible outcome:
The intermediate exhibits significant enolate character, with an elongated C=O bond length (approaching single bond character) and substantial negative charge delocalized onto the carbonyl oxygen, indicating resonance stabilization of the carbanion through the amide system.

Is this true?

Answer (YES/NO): NO